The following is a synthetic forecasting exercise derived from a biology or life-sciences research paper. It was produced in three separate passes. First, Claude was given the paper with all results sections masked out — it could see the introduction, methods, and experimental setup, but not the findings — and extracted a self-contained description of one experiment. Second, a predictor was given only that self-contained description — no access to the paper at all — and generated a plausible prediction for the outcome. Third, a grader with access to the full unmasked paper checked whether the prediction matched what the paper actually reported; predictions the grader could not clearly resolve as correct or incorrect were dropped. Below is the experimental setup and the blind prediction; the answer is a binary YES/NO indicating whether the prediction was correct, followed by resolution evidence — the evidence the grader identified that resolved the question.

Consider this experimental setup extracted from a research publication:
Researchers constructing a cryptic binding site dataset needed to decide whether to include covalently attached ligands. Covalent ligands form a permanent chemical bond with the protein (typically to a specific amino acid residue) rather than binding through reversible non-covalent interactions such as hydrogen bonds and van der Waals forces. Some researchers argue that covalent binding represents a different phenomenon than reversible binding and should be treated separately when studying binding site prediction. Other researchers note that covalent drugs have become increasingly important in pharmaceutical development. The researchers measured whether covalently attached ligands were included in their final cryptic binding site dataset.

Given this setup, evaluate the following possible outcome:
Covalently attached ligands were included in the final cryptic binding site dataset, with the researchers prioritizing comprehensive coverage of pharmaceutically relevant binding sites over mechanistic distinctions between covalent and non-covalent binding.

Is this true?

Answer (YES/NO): YES